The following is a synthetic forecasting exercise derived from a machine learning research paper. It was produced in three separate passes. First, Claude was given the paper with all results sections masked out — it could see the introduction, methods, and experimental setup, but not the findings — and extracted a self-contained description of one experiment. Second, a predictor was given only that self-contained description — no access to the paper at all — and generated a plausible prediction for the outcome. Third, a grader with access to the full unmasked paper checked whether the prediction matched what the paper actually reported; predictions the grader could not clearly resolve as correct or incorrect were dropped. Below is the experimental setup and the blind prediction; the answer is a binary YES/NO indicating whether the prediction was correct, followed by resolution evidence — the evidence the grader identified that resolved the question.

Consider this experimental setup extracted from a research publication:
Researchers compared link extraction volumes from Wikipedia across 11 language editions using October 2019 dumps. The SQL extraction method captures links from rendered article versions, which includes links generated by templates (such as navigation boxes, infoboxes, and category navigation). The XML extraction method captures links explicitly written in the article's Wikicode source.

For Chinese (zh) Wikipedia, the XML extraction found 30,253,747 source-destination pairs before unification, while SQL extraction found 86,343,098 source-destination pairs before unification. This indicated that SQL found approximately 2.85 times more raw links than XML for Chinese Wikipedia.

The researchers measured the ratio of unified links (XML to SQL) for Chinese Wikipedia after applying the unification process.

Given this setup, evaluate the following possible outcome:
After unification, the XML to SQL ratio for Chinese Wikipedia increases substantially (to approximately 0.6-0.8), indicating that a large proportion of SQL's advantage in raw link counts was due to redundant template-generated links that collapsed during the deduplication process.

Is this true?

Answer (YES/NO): NO